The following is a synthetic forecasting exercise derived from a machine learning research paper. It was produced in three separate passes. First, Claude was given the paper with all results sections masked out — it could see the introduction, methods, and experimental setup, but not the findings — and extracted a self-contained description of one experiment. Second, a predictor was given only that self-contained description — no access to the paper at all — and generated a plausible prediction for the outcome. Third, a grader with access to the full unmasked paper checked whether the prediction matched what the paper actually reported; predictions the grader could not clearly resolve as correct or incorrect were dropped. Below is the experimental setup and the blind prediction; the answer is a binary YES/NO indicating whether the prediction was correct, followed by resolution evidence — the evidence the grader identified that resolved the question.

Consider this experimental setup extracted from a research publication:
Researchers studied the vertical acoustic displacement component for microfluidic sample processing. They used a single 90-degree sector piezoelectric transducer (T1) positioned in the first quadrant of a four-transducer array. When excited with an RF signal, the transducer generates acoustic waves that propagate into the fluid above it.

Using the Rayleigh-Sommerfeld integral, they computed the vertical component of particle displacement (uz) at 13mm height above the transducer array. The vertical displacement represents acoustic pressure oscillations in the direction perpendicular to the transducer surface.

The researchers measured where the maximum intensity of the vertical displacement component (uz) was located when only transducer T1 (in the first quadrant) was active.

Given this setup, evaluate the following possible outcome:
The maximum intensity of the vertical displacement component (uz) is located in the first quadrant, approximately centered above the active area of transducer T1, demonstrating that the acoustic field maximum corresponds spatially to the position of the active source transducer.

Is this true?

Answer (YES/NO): YES